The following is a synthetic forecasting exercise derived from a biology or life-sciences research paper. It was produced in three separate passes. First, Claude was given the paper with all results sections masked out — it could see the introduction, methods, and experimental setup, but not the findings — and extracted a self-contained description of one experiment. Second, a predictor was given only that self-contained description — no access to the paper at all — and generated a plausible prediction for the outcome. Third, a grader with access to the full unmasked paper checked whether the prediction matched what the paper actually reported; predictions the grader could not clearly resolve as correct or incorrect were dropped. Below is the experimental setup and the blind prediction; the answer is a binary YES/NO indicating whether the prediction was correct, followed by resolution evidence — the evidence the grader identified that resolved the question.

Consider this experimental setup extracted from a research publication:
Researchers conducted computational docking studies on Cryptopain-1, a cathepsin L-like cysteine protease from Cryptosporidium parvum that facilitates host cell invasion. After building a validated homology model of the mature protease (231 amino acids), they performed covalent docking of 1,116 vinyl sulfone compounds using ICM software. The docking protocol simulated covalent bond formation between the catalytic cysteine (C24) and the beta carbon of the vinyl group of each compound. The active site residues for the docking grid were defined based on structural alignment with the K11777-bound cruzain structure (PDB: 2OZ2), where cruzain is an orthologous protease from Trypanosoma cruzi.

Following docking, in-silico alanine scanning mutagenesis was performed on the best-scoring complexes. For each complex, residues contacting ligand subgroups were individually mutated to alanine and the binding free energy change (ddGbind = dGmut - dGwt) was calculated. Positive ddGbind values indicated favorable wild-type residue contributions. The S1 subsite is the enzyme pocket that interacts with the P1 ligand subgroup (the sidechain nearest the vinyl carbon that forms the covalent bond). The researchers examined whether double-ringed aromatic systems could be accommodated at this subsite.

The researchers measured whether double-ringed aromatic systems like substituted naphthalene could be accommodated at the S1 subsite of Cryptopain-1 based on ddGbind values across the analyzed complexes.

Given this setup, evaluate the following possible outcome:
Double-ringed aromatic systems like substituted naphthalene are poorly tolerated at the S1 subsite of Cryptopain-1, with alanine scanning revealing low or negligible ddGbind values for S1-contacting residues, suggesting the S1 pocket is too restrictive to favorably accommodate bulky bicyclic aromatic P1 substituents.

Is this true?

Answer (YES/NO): NO